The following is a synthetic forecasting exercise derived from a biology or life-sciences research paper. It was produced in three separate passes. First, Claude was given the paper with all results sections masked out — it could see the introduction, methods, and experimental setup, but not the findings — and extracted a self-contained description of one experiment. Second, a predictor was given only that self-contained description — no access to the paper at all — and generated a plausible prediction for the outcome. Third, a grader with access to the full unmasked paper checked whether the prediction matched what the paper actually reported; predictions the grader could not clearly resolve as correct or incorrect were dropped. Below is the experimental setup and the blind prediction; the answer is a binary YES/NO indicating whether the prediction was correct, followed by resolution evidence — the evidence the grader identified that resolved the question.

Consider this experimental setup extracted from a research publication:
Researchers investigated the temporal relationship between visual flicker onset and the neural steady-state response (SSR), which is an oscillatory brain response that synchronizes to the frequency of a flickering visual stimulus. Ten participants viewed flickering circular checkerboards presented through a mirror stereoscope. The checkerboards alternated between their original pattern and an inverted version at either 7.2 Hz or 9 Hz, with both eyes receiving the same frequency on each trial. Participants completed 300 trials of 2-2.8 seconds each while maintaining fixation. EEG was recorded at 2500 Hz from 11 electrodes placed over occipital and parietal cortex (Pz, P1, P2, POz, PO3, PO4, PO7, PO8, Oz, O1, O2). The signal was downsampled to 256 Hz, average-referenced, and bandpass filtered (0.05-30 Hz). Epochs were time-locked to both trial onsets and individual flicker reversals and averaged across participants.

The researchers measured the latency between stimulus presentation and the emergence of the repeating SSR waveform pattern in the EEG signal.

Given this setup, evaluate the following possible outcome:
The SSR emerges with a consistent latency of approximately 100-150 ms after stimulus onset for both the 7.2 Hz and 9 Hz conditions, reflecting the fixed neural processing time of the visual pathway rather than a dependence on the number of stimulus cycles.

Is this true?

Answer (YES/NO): YES